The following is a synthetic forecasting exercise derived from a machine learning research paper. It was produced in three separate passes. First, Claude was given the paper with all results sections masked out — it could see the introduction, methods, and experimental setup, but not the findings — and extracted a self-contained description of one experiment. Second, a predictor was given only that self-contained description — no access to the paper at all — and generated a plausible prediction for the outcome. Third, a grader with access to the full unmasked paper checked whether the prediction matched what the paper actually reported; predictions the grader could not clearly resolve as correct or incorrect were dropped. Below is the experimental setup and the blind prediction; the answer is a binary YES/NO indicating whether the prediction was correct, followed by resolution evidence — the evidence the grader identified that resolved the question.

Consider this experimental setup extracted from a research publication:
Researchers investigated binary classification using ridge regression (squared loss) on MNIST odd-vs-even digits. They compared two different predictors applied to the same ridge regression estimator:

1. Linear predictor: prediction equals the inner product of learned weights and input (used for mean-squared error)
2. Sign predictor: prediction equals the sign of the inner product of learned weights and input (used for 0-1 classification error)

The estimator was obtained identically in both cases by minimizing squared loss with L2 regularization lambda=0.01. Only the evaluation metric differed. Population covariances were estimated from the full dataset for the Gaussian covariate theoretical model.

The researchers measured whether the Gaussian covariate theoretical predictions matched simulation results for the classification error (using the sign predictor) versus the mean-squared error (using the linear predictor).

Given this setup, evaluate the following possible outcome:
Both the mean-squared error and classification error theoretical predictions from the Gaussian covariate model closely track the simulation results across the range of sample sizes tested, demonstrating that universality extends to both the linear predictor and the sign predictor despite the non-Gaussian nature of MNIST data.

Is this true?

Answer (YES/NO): NO